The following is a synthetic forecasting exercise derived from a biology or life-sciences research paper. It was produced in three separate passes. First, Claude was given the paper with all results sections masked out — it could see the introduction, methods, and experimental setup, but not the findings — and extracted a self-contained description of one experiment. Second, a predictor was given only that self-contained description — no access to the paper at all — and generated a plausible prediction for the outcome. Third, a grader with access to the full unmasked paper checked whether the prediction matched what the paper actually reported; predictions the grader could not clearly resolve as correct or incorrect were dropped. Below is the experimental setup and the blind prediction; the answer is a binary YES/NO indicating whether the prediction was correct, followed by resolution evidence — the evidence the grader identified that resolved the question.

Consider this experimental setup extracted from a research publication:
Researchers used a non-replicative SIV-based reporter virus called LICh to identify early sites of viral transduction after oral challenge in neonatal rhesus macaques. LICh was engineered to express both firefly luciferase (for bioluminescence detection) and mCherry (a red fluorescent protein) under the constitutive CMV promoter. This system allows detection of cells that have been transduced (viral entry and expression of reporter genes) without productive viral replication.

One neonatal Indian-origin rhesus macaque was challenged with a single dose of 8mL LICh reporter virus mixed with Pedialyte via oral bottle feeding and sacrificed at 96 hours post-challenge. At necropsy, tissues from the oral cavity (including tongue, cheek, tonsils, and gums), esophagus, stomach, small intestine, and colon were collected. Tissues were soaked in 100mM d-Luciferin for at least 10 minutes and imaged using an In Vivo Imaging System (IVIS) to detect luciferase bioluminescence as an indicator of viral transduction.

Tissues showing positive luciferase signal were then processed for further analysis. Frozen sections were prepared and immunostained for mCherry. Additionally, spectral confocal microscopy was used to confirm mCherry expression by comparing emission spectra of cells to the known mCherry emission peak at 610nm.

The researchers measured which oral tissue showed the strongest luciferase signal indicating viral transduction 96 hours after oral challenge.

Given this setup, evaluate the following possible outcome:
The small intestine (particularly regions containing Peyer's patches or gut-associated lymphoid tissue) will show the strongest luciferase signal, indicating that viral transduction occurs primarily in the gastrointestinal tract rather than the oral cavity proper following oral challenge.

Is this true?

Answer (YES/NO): NO